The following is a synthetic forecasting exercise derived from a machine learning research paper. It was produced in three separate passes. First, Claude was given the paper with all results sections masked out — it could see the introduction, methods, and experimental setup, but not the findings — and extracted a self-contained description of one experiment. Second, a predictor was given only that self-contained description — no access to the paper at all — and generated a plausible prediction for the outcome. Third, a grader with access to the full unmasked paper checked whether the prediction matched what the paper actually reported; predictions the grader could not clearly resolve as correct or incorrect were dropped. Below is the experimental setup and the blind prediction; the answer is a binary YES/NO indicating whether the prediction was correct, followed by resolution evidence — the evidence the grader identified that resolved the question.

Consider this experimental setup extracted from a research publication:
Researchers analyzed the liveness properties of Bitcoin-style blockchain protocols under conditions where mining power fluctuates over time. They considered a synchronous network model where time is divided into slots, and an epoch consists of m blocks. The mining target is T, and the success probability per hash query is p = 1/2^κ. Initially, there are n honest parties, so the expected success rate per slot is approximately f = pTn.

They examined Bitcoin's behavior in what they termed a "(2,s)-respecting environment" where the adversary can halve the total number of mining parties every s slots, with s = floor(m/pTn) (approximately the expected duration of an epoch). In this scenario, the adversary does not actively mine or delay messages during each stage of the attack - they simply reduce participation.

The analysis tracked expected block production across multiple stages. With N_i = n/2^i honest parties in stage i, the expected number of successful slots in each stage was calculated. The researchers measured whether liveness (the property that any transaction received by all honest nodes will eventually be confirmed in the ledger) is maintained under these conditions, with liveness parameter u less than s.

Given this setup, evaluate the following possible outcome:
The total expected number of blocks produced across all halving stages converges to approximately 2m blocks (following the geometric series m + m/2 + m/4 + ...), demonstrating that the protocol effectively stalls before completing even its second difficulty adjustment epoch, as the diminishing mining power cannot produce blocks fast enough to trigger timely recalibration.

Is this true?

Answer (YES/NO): NO